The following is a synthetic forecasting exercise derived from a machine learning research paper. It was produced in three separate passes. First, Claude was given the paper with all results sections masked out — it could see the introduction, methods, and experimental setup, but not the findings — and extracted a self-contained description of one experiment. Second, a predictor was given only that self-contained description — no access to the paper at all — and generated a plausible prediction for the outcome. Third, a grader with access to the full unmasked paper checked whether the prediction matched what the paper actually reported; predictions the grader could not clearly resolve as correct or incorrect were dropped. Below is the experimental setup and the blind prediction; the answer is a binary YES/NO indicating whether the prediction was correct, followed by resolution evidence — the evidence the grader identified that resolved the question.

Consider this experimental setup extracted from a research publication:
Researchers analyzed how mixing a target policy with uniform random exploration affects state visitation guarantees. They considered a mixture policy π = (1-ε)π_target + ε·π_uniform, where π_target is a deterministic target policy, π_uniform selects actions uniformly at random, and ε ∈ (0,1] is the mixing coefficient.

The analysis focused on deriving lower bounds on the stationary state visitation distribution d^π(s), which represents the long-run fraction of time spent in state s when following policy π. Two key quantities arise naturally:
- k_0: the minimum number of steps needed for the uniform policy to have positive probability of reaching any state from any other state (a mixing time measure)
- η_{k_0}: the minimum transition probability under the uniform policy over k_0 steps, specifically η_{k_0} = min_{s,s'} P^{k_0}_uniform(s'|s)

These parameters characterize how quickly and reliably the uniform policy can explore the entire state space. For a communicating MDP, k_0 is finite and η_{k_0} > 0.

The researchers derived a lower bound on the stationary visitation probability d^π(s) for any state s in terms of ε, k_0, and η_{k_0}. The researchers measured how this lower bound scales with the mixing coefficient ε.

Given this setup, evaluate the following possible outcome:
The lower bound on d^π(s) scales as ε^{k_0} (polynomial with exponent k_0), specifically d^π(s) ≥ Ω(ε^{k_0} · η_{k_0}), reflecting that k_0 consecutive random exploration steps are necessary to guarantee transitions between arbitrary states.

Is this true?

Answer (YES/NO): YES